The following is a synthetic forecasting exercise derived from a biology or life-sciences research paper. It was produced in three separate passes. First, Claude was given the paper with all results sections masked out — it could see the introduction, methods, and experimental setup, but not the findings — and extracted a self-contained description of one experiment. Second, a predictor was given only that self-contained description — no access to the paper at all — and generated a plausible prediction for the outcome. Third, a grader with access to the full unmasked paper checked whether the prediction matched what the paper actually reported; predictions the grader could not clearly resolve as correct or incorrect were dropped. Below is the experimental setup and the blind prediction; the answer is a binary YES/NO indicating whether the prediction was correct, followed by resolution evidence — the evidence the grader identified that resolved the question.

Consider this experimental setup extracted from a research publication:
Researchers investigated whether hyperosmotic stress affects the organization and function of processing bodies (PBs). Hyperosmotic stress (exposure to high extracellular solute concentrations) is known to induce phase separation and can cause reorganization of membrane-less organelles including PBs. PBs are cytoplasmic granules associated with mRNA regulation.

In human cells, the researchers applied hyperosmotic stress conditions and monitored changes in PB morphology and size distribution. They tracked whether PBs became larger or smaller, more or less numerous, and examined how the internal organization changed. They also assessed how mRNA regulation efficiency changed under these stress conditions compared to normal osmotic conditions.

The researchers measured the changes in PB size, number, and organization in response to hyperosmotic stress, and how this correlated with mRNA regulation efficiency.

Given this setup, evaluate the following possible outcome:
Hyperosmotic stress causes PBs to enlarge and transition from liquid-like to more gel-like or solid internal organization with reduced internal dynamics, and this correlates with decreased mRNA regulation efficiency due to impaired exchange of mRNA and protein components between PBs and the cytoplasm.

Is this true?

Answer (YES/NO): NO